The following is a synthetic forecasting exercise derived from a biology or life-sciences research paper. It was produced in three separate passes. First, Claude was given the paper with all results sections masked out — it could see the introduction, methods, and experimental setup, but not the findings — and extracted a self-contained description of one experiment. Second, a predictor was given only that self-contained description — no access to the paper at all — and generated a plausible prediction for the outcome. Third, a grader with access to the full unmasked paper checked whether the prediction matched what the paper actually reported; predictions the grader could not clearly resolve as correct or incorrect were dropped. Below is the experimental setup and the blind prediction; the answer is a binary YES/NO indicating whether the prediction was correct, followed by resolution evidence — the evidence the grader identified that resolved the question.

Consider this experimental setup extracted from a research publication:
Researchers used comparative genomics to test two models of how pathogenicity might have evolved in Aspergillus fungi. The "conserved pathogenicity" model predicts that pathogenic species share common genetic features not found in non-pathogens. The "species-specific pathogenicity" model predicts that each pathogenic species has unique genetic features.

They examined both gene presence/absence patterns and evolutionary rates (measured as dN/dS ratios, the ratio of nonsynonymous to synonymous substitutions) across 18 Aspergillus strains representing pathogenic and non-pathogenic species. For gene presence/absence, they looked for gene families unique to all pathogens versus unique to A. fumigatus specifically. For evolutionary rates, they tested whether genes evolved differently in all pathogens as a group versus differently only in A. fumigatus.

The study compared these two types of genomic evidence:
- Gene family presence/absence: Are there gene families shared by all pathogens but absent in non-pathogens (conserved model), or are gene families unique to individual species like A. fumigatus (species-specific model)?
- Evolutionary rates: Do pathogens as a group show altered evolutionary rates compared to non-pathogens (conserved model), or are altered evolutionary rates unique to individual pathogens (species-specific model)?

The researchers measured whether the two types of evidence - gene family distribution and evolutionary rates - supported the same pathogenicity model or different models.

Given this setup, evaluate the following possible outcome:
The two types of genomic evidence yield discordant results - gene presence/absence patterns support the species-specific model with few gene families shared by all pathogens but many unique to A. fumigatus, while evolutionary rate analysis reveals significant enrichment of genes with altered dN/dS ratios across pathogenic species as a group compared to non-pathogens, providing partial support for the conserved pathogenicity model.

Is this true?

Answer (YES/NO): YES